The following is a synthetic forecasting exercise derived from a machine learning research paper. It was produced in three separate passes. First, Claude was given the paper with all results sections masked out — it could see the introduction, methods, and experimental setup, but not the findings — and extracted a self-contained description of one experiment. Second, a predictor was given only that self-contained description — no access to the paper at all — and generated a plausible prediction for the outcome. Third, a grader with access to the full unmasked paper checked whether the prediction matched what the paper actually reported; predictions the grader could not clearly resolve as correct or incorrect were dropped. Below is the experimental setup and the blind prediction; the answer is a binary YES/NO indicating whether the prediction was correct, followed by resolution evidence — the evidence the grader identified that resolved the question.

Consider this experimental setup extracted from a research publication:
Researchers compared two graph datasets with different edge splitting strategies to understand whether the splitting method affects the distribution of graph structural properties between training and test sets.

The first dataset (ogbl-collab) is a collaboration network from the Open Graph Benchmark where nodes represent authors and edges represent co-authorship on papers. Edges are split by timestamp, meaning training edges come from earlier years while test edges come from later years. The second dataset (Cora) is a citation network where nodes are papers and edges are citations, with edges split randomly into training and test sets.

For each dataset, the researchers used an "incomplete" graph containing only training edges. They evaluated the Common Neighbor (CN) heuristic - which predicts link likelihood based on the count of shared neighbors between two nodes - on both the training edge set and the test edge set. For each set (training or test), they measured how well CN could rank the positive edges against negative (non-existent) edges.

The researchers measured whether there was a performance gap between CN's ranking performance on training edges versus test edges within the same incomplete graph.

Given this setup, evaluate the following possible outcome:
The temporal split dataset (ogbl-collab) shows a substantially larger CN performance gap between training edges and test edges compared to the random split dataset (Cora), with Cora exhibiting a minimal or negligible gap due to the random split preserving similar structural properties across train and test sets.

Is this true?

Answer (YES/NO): YES